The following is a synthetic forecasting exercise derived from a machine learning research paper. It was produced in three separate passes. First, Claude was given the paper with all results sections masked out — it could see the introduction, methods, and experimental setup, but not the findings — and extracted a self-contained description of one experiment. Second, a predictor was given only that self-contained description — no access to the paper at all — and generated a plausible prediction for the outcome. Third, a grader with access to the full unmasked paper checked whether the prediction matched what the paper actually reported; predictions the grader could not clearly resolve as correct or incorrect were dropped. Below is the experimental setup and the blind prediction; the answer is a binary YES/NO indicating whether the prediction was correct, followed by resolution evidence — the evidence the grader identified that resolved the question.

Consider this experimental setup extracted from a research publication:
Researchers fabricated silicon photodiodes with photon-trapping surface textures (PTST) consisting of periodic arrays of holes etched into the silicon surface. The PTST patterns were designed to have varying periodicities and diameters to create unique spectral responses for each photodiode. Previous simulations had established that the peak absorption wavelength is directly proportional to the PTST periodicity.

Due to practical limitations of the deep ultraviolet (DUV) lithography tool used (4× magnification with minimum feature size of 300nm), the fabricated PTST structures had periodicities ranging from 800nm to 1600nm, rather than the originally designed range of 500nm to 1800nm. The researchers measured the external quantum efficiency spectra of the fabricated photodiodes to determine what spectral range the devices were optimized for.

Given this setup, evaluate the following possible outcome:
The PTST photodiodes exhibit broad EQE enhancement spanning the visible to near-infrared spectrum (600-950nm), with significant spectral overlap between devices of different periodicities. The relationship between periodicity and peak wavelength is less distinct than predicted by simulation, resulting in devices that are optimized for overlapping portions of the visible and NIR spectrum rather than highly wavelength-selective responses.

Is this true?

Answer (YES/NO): NO